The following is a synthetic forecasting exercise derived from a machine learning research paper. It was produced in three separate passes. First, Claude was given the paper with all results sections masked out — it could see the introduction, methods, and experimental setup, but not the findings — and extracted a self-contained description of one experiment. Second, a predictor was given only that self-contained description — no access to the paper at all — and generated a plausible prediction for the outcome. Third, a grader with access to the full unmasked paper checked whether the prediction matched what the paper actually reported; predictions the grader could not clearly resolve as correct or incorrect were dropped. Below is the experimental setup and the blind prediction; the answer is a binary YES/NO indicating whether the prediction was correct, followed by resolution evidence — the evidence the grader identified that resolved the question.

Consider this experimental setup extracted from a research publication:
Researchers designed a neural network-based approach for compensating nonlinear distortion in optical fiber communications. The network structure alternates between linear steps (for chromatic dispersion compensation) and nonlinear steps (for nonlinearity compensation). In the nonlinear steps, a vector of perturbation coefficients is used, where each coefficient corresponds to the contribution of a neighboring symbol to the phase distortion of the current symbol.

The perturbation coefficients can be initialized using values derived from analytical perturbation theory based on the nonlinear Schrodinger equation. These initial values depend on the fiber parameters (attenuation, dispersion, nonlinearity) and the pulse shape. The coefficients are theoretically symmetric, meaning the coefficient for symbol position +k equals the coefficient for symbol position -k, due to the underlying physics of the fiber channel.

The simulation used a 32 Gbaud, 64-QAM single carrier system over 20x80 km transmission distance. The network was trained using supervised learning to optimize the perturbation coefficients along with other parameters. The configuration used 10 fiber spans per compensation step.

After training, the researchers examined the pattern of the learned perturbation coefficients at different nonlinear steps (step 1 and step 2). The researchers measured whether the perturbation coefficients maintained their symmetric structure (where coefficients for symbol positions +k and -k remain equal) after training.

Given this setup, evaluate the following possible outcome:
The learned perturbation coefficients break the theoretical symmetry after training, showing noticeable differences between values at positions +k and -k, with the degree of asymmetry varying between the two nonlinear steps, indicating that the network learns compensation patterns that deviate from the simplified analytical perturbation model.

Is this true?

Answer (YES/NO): NO